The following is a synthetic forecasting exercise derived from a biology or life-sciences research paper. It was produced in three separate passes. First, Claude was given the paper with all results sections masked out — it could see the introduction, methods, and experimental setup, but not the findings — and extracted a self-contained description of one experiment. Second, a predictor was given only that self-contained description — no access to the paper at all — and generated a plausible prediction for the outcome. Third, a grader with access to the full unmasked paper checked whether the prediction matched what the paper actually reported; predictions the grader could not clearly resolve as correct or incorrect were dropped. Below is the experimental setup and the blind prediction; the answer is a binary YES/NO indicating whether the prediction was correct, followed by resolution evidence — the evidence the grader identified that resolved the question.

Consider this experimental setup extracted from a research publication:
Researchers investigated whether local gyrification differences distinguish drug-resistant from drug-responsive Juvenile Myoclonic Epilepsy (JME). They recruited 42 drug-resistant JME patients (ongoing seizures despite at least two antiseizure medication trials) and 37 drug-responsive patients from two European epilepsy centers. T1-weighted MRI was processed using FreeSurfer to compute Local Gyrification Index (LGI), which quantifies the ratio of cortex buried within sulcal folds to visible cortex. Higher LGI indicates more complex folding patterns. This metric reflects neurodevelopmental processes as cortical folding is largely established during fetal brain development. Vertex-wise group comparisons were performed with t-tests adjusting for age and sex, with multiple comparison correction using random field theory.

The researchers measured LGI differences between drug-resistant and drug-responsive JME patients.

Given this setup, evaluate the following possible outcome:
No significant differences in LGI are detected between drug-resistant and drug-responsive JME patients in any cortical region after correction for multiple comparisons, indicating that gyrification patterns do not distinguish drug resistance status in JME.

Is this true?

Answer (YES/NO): NO